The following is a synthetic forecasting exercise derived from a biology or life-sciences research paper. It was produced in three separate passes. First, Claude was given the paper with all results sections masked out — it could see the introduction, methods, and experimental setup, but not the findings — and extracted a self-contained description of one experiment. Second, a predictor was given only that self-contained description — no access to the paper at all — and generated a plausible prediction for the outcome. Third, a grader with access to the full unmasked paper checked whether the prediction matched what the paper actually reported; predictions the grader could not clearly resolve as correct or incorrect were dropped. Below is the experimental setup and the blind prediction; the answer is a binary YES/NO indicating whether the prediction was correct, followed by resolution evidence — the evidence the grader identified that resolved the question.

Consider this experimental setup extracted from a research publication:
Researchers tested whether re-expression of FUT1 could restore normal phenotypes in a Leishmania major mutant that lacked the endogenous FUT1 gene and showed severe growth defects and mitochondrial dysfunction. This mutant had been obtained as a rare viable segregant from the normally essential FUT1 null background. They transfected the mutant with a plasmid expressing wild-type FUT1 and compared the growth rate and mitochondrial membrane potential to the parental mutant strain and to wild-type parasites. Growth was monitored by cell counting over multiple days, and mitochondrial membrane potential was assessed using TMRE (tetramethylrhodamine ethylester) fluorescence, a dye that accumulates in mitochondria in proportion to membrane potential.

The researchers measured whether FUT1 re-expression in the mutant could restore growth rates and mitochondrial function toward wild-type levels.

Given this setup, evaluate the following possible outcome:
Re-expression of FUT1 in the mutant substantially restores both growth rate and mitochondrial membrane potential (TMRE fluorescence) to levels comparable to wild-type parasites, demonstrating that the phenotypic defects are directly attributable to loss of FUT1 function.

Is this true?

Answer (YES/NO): YES